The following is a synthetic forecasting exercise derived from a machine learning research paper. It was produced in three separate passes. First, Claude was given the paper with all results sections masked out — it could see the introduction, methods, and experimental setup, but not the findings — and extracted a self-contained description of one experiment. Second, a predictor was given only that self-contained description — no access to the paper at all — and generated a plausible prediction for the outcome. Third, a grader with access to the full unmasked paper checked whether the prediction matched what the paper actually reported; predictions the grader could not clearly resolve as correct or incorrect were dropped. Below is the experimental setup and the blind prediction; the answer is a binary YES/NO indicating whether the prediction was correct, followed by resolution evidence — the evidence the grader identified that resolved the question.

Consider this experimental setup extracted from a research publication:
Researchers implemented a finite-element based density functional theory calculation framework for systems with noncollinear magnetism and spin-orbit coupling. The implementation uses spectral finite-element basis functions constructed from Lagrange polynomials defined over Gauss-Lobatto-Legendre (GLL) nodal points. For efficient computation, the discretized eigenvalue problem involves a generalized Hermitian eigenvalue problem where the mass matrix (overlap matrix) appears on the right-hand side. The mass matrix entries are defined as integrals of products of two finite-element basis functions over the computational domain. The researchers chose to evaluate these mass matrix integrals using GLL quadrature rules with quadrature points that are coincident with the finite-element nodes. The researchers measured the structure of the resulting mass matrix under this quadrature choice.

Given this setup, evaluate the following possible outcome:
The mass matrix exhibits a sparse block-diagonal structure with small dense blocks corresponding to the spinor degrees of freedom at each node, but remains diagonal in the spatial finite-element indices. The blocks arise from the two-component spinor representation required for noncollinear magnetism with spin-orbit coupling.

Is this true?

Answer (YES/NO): NO